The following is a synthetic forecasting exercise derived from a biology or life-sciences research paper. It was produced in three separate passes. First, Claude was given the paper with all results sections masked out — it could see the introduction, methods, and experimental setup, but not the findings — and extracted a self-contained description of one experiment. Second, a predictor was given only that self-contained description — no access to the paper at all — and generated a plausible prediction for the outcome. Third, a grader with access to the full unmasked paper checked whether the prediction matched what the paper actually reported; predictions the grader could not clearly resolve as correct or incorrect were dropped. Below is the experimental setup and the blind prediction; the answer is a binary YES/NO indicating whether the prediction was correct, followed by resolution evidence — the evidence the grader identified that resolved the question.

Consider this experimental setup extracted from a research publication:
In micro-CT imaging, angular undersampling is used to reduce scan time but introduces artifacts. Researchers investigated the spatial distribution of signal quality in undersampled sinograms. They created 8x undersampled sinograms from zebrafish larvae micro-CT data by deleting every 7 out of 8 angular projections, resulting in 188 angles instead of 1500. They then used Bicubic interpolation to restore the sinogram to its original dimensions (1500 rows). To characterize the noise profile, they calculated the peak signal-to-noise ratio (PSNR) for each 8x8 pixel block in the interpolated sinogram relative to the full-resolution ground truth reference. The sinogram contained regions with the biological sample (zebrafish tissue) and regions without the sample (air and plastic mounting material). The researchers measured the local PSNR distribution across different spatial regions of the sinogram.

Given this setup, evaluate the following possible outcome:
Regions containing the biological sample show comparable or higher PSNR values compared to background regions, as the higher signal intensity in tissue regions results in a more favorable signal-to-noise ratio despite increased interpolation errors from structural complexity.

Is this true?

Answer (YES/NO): YES